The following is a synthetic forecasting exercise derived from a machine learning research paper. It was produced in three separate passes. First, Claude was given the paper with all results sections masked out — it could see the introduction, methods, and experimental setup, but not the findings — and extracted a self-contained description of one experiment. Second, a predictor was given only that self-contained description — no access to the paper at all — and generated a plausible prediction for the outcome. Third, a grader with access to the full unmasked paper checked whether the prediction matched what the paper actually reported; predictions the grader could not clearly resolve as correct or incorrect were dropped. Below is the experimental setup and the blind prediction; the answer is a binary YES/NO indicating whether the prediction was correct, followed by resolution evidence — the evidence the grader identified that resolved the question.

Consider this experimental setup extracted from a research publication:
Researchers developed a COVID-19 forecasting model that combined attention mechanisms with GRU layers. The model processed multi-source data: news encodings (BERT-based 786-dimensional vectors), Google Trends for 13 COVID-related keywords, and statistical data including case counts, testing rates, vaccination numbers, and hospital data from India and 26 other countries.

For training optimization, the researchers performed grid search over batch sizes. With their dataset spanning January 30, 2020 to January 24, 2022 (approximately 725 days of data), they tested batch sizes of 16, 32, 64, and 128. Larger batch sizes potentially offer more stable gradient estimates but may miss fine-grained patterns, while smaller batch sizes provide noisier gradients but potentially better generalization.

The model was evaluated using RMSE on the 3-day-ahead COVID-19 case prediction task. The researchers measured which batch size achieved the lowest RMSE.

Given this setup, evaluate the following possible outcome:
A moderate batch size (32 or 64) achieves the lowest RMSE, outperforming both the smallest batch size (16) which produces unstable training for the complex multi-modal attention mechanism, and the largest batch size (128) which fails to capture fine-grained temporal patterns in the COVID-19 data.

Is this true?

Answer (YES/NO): YES